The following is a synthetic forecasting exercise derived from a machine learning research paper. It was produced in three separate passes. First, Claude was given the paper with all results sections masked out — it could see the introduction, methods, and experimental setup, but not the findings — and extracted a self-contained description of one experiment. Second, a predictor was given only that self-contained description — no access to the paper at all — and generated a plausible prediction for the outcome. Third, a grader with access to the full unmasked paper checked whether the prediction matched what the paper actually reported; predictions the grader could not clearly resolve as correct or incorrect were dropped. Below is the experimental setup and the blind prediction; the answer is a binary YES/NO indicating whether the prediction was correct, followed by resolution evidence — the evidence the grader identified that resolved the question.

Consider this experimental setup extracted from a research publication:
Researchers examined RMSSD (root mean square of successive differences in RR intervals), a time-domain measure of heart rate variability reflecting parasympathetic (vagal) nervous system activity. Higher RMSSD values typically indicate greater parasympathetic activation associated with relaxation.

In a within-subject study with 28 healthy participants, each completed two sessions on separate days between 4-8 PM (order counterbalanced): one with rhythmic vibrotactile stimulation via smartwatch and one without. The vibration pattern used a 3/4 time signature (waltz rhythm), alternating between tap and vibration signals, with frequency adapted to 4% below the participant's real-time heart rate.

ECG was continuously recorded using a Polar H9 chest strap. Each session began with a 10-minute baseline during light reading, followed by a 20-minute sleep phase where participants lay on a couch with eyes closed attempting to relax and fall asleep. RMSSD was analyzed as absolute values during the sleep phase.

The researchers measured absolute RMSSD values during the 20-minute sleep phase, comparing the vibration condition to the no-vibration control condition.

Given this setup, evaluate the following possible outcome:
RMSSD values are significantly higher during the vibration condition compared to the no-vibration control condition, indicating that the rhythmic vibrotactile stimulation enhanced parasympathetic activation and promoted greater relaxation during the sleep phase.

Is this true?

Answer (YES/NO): NO